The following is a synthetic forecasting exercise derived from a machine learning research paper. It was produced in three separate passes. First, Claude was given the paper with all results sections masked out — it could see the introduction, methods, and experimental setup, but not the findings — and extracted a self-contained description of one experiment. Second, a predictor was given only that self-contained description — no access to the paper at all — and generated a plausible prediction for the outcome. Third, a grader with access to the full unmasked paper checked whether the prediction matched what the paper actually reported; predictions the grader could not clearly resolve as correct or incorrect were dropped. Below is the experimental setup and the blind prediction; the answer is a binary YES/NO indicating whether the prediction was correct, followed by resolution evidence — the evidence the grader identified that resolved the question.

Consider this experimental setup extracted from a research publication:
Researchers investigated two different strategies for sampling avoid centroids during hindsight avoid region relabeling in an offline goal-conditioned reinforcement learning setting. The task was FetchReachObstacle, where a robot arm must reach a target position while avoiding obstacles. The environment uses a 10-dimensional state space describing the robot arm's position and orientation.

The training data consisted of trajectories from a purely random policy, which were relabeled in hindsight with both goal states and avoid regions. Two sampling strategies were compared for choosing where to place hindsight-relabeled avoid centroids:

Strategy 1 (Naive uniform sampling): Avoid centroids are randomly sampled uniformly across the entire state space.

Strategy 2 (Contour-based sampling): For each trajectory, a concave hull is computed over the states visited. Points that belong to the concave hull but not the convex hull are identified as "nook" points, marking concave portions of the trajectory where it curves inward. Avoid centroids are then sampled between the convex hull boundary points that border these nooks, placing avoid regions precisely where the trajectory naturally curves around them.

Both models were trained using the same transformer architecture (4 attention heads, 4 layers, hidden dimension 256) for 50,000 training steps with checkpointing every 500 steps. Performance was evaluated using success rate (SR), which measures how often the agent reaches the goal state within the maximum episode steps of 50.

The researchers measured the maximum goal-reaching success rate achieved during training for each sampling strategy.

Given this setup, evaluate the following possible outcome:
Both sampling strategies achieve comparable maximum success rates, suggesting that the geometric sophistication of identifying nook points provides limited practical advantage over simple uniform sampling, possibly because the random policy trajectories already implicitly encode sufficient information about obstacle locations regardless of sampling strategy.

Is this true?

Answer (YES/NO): NO